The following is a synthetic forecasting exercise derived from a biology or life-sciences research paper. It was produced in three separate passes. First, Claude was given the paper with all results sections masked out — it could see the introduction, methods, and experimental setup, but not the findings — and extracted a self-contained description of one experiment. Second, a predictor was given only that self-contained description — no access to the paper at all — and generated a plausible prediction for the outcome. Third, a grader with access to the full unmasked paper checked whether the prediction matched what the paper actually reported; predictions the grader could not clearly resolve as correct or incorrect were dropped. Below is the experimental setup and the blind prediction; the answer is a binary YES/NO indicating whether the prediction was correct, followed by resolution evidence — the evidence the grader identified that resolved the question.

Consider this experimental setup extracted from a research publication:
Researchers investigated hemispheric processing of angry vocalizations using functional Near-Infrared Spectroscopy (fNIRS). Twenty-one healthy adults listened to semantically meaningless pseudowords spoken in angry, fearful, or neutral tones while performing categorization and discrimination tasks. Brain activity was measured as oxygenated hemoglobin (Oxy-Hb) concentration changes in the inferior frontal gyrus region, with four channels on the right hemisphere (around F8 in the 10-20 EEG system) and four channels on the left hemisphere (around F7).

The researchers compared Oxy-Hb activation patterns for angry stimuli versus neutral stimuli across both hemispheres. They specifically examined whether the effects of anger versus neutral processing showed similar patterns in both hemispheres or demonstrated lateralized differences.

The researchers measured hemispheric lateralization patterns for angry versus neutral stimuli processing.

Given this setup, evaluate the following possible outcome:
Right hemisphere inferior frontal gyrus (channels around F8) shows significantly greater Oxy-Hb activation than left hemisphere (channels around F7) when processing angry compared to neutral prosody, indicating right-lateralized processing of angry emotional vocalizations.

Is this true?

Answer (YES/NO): NO